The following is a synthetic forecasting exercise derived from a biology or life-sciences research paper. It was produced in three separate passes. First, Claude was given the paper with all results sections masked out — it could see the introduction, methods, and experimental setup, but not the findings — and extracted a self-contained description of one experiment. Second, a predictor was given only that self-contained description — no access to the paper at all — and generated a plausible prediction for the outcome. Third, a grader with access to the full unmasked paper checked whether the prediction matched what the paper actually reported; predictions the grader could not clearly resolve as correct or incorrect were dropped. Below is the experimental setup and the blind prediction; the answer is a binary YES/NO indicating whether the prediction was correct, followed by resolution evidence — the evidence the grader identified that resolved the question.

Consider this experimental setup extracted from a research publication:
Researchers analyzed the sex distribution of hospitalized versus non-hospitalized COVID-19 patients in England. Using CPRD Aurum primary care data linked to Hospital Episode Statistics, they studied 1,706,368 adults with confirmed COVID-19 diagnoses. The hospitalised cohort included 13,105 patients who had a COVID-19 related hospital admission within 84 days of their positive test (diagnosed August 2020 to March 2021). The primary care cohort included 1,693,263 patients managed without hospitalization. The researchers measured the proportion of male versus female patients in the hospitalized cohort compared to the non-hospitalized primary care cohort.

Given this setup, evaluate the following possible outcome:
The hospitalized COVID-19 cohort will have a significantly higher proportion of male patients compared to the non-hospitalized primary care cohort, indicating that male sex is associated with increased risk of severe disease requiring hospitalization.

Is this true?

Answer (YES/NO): YES